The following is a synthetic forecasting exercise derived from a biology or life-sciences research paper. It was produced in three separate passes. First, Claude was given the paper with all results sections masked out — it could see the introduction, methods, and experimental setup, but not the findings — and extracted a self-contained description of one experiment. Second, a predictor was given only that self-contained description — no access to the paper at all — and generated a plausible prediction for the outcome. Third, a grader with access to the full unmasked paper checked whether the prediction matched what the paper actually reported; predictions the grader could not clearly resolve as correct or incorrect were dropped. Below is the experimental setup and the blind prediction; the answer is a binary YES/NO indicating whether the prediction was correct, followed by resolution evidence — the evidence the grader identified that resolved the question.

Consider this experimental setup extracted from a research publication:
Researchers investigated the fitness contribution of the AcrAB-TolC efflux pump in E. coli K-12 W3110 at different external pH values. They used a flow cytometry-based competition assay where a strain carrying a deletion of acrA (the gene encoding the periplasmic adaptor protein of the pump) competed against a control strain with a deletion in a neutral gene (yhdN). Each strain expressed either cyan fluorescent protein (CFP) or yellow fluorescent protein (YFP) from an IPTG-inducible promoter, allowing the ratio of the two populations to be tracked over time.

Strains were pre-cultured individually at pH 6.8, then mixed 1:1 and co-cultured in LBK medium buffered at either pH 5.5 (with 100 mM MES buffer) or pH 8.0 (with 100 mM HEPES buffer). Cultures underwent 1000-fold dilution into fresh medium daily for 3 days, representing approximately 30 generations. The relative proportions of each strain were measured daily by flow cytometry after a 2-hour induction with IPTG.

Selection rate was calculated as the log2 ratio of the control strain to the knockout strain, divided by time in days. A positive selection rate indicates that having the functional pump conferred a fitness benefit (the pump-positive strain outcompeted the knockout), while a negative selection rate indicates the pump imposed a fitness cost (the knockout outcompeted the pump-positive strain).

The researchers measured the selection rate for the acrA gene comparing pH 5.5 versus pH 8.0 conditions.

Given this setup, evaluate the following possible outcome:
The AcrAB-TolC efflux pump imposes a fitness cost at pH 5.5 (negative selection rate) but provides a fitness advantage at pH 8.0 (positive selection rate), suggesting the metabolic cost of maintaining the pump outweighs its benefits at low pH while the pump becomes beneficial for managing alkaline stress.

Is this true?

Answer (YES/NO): NO